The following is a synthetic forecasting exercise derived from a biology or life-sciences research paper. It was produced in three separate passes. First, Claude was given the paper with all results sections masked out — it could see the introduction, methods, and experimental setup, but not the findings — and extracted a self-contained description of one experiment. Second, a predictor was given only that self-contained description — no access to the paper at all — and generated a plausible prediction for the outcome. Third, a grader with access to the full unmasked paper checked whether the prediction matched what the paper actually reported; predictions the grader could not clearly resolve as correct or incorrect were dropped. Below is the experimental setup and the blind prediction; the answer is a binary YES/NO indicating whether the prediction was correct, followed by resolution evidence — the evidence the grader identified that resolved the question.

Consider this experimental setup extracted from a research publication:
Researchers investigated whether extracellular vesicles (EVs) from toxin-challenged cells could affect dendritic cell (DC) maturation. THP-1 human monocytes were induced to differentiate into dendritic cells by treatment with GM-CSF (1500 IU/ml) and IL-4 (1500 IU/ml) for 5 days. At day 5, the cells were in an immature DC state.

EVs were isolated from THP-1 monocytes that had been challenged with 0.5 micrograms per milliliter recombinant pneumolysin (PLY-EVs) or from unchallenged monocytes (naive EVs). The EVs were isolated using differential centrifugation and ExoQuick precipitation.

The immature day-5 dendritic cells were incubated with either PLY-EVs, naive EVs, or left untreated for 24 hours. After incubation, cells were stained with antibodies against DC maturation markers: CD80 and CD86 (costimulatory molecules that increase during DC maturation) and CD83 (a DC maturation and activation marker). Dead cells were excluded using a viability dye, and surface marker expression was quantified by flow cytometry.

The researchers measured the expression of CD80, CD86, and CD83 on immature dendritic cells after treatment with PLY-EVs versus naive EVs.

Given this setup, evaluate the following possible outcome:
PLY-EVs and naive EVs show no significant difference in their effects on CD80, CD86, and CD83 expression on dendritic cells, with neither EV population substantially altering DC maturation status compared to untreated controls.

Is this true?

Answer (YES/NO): NO